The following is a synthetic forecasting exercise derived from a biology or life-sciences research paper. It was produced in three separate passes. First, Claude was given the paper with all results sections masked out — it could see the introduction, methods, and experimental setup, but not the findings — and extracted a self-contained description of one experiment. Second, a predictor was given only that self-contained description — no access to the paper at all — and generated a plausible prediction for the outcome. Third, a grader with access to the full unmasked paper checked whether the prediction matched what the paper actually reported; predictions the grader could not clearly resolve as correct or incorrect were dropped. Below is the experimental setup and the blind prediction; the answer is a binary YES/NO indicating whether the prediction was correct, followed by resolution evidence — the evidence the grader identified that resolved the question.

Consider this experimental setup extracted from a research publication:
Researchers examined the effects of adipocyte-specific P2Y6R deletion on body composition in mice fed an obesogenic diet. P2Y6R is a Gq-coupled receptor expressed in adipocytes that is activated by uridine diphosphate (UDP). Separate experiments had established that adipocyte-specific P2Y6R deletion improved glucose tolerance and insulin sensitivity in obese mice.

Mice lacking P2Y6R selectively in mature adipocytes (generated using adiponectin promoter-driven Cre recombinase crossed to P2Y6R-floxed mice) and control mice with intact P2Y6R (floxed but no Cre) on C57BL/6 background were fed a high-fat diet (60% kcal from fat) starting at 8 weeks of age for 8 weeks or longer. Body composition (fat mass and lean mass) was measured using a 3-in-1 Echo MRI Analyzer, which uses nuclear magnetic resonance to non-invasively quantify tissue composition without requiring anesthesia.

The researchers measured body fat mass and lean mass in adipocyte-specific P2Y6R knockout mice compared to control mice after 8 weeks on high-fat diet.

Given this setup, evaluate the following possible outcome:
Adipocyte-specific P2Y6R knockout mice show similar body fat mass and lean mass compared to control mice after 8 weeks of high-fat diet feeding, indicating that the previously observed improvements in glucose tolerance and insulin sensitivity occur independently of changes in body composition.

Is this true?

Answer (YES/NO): NO